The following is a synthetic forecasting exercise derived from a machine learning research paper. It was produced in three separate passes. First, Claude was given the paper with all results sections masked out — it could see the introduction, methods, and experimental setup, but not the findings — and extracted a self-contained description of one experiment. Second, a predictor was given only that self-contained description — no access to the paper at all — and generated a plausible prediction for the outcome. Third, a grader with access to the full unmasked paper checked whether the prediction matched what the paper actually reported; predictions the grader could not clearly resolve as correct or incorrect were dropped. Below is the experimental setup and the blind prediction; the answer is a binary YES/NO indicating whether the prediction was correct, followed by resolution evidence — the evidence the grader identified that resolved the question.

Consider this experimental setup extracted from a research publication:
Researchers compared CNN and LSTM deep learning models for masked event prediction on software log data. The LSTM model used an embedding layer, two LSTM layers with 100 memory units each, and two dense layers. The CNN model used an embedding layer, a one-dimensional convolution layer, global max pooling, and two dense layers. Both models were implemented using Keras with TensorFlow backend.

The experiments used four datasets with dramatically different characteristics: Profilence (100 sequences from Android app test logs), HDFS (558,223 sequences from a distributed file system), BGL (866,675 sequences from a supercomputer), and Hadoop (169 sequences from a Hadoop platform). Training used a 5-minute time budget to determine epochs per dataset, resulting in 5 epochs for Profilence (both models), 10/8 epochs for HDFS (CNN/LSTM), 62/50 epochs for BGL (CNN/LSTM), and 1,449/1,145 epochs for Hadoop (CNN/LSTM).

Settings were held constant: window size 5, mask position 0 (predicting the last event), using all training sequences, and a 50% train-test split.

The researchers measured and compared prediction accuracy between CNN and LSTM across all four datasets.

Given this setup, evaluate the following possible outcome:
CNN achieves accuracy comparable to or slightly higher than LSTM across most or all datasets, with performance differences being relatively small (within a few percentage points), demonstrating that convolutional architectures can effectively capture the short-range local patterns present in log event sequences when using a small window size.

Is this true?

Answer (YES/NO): NO